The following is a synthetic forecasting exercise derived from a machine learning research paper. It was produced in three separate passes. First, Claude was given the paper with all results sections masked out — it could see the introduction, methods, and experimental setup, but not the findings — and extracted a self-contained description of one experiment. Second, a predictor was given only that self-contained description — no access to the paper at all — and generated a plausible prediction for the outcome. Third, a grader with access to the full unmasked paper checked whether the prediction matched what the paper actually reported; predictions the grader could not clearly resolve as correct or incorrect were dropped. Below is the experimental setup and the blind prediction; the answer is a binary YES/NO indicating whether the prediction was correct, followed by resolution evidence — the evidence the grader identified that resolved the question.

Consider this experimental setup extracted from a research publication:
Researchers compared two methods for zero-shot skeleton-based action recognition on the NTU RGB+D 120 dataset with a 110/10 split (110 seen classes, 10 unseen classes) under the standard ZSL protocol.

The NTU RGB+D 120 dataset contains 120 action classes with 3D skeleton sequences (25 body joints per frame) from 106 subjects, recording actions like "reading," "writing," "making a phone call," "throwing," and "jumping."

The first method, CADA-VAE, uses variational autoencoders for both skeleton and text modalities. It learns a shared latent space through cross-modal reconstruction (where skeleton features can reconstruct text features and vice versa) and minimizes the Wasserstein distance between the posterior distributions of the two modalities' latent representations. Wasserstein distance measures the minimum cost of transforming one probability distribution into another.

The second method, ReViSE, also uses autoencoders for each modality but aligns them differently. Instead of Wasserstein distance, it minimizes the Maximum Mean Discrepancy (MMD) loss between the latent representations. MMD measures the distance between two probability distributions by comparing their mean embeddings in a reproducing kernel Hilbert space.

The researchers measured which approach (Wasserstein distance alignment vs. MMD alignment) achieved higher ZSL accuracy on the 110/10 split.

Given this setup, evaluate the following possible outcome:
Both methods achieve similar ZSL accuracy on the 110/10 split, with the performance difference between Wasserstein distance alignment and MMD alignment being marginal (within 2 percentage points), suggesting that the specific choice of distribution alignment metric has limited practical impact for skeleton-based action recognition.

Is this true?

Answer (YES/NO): NO